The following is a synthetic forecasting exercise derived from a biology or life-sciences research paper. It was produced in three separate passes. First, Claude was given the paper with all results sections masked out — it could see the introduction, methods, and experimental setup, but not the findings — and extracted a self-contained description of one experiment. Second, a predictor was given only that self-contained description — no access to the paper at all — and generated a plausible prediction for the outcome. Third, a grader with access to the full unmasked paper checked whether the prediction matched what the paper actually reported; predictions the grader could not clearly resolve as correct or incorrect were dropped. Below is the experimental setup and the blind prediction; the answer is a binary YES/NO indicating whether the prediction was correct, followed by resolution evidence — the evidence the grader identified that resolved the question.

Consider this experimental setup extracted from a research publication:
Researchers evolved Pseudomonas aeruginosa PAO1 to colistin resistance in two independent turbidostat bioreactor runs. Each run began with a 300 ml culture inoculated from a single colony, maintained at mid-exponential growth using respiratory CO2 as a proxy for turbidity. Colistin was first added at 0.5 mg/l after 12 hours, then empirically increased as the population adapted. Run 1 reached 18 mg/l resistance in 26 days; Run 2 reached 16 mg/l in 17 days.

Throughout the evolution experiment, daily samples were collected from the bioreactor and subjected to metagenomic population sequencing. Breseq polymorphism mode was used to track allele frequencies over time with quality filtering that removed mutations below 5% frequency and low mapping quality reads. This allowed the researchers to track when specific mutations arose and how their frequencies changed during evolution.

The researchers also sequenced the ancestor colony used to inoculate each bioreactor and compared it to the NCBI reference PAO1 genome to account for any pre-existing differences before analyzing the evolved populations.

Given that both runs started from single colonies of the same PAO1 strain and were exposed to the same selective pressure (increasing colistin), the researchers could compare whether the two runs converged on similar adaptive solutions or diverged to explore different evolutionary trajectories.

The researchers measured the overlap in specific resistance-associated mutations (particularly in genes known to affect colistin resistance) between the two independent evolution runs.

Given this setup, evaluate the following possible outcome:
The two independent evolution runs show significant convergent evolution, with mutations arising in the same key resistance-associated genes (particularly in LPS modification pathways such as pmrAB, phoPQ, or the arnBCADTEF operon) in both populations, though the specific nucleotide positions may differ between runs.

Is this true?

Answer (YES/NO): YES